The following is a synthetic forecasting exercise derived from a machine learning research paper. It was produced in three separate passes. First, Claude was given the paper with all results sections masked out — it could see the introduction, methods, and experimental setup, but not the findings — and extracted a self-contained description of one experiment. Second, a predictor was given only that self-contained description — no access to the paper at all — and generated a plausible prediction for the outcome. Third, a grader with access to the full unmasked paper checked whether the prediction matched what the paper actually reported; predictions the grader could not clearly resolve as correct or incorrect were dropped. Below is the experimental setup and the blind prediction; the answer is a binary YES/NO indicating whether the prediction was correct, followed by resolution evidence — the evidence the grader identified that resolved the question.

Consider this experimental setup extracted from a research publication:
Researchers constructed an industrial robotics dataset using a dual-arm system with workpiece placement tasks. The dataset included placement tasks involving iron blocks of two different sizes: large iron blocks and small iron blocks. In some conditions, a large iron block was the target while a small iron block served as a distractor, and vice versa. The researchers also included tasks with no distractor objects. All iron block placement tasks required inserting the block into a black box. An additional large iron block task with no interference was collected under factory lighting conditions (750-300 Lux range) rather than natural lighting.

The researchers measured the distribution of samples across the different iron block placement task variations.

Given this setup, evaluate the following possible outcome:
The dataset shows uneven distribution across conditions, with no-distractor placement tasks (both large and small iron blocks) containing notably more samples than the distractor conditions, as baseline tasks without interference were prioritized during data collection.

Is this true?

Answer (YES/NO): NO